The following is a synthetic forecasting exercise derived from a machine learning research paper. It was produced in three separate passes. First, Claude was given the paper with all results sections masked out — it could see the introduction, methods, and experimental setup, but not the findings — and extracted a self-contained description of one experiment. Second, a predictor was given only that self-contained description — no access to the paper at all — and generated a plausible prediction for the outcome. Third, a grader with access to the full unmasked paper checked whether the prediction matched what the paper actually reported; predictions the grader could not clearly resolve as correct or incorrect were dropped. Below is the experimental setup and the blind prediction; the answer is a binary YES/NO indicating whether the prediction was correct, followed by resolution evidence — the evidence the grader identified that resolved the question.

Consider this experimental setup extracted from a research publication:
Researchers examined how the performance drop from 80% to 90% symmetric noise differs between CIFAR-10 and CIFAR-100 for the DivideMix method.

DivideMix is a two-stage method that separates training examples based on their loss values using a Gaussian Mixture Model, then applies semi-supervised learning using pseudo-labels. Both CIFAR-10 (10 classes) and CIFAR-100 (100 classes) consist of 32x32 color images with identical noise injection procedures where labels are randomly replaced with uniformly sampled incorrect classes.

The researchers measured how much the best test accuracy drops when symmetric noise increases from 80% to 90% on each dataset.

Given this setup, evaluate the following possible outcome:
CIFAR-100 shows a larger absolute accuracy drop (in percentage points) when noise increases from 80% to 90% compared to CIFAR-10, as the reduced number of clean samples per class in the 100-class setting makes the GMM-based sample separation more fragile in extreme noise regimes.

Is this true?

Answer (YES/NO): YES